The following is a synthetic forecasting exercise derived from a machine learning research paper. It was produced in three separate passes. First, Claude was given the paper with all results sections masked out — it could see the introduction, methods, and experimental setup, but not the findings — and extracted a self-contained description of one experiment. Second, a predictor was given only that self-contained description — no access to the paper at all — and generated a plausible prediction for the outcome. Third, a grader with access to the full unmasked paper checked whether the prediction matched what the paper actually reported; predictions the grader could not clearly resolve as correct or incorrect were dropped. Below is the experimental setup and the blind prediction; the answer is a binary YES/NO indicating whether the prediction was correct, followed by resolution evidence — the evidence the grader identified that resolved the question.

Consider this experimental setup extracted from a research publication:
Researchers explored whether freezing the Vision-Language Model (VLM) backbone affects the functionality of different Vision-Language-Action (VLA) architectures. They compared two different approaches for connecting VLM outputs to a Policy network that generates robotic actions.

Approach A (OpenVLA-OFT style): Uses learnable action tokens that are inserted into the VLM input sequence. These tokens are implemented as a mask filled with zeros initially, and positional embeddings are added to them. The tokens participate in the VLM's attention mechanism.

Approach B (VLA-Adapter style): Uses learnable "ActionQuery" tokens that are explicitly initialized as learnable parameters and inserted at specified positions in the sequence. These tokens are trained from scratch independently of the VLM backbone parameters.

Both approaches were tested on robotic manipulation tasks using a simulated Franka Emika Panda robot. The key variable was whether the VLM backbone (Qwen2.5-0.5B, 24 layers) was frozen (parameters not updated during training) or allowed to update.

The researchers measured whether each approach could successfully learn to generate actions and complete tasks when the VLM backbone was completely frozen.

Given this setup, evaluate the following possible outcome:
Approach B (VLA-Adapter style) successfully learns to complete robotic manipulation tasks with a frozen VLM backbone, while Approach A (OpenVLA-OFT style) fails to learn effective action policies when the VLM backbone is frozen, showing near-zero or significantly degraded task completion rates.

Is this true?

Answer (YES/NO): YES